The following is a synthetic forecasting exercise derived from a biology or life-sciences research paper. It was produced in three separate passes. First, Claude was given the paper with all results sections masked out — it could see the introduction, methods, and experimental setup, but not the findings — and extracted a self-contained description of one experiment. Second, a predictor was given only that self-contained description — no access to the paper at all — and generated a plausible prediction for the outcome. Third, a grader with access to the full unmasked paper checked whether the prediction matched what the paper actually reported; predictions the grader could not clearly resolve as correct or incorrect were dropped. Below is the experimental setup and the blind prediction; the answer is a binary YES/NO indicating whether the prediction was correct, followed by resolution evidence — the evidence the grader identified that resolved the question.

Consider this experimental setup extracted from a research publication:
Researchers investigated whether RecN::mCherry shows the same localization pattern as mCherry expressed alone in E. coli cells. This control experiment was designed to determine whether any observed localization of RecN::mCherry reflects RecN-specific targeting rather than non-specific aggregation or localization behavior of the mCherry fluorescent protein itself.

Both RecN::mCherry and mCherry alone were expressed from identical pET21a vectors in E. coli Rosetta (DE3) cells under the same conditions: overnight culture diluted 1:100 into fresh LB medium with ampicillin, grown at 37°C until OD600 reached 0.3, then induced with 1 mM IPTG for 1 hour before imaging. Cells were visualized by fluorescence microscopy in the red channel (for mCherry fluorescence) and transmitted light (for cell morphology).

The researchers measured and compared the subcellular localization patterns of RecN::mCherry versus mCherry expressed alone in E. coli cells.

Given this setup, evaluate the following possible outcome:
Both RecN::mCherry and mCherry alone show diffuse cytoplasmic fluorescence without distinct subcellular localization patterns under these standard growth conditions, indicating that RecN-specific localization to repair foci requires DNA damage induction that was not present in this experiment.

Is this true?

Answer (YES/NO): NO